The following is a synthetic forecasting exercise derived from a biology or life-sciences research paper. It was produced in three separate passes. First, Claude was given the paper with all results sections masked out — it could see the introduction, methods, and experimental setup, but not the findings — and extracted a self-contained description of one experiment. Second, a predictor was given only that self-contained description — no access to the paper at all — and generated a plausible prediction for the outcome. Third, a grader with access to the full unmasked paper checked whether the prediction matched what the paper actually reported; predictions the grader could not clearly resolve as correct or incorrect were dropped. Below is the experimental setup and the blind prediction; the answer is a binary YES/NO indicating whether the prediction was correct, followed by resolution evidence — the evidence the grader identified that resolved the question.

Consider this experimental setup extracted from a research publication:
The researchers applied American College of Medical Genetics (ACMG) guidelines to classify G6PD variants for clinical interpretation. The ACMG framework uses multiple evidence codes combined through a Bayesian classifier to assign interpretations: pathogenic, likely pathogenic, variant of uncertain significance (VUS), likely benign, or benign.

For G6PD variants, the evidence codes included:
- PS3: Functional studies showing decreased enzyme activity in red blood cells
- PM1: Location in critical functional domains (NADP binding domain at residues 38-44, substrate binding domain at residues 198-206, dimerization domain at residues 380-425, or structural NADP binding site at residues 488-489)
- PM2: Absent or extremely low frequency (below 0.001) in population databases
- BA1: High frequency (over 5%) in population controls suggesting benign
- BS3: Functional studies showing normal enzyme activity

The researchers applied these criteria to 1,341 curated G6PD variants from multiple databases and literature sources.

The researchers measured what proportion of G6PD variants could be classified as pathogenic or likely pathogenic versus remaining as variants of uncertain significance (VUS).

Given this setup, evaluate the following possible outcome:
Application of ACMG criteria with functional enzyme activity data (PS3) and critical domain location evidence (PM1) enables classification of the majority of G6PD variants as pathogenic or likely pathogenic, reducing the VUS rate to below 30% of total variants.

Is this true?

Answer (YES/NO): NO